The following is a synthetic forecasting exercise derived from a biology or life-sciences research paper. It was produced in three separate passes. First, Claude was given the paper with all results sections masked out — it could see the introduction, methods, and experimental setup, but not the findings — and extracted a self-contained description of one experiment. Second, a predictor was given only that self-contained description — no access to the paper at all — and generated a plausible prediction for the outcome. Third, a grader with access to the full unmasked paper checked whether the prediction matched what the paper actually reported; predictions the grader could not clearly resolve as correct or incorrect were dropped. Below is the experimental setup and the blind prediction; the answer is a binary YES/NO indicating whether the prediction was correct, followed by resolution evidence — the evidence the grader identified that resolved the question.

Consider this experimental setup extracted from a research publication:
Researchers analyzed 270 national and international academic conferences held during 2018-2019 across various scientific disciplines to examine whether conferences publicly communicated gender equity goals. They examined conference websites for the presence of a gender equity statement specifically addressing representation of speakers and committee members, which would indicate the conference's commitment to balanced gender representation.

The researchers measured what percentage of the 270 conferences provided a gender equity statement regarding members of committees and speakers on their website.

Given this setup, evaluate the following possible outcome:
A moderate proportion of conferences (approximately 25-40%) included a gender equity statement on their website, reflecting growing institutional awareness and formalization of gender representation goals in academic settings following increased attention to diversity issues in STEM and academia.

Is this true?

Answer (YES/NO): NO